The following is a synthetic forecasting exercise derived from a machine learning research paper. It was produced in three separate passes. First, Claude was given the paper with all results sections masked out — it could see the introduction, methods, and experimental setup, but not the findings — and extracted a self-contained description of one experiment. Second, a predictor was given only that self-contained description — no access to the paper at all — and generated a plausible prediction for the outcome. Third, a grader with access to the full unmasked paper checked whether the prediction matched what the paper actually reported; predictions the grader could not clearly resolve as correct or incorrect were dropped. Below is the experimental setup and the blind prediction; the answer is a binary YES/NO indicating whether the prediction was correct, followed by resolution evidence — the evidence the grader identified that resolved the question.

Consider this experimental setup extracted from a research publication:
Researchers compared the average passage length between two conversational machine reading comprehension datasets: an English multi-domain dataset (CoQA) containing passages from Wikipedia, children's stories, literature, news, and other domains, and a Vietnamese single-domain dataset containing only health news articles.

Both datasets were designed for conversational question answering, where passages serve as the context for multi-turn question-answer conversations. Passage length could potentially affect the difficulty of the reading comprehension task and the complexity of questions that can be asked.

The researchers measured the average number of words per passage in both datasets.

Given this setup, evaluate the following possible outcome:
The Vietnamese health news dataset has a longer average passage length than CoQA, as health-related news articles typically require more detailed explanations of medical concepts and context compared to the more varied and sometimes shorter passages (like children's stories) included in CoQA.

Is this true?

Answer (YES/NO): YES